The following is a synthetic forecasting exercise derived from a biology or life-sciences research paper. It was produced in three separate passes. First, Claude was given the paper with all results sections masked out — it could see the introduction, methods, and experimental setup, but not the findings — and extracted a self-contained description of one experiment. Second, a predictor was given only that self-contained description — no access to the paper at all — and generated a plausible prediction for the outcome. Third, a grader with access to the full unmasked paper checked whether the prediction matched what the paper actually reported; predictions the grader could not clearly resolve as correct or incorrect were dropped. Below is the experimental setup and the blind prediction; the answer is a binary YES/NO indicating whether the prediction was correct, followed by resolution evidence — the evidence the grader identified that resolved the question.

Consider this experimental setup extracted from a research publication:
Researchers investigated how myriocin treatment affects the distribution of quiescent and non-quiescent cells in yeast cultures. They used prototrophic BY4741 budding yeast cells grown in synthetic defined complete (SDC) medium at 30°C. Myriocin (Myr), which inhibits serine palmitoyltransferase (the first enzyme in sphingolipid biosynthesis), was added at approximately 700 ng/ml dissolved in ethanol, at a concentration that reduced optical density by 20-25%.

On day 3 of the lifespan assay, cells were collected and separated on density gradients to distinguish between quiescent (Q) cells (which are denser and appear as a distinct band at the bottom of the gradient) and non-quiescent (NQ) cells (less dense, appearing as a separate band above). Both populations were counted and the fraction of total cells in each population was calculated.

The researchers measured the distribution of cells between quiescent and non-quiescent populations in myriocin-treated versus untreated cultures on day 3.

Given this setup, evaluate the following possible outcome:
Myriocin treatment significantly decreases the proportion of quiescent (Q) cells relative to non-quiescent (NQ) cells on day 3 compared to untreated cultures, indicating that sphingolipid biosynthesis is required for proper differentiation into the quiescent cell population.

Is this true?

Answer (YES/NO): NO